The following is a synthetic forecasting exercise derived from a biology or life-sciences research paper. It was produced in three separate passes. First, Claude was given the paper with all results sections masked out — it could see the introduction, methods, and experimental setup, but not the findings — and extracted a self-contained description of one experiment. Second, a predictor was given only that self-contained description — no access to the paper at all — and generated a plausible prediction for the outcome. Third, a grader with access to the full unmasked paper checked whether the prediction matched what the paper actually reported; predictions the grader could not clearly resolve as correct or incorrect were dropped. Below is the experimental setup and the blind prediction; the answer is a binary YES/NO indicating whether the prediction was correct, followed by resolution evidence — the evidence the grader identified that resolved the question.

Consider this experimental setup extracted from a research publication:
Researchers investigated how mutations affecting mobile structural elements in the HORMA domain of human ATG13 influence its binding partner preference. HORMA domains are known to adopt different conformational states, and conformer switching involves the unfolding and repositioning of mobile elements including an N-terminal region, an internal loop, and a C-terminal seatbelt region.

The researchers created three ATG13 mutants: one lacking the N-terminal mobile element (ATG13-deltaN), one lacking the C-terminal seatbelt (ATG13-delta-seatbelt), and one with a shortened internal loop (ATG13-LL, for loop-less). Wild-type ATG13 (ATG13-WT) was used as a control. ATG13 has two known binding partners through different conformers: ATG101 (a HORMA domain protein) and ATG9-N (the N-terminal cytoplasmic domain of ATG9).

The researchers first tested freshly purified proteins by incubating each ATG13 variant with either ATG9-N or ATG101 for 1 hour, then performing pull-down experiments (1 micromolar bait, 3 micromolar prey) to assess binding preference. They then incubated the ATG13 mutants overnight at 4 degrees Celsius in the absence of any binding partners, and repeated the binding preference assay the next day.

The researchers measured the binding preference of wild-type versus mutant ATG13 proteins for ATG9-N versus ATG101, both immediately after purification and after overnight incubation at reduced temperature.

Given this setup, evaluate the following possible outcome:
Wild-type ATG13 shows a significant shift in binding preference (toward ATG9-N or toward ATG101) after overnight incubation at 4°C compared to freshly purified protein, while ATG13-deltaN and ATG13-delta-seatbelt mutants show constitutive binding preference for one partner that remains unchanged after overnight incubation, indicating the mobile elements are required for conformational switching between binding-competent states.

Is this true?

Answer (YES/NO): NO